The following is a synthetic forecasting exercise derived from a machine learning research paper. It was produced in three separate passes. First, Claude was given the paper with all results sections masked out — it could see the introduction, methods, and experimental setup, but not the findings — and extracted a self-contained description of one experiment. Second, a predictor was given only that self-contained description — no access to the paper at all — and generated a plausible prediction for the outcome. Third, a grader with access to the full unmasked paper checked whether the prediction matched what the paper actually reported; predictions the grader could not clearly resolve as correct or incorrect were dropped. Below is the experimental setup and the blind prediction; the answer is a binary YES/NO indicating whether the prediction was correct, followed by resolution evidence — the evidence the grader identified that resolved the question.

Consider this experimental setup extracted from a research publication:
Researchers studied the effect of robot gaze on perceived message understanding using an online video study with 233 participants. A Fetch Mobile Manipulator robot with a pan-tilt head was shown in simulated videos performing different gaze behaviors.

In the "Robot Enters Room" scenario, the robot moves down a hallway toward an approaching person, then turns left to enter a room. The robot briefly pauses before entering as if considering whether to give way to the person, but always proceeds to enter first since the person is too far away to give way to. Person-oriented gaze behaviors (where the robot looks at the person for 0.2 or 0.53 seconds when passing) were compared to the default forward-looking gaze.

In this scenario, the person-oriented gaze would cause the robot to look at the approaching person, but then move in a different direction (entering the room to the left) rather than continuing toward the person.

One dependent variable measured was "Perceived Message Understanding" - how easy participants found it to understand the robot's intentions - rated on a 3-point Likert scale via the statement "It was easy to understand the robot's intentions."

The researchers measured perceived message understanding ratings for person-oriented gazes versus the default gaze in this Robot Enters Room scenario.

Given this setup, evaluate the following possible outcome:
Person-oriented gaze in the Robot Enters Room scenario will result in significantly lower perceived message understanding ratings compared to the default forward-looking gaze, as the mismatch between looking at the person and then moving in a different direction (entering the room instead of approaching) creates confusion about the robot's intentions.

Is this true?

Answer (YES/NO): NO